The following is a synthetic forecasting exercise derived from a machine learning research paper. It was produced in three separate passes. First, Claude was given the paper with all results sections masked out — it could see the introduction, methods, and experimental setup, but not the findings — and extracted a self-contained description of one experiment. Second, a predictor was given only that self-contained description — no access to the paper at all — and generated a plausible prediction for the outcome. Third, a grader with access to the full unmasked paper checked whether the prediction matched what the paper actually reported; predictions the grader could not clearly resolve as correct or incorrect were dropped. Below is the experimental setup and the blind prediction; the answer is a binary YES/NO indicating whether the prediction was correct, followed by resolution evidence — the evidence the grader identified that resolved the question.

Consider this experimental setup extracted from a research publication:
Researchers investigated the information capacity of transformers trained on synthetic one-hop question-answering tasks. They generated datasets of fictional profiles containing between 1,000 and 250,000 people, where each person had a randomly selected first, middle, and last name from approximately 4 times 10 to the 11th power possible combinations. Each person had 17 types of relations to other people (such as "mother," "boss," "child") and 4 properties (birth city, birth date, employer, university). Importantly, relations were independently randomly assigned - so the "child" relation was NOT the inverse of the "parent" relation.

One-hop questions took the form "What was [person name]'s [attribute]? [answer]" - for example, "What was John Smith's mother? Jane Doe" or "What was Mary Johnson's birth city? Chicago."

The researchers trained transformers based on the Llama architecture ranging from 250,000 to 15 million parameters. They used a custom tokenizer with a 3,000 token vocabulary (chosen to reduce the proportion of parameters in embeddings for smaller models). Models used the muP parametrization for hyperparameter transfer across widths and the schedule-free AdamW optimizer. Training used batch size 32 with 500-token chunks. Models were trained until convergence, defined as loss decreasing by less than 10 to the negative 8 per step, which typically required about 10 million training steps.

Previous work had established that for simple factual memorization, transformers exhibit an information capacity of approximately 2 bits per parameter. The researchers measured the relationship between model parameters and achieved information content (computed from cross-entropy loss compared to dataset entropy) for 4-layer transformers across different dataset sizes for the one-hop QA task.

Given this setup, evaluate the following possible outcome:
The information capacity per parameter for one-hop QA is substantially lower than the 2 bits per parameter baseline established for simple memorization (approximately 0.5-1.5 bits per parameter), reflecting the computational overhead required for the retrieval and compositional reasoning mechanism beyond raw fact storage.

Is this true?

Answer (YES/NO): NO